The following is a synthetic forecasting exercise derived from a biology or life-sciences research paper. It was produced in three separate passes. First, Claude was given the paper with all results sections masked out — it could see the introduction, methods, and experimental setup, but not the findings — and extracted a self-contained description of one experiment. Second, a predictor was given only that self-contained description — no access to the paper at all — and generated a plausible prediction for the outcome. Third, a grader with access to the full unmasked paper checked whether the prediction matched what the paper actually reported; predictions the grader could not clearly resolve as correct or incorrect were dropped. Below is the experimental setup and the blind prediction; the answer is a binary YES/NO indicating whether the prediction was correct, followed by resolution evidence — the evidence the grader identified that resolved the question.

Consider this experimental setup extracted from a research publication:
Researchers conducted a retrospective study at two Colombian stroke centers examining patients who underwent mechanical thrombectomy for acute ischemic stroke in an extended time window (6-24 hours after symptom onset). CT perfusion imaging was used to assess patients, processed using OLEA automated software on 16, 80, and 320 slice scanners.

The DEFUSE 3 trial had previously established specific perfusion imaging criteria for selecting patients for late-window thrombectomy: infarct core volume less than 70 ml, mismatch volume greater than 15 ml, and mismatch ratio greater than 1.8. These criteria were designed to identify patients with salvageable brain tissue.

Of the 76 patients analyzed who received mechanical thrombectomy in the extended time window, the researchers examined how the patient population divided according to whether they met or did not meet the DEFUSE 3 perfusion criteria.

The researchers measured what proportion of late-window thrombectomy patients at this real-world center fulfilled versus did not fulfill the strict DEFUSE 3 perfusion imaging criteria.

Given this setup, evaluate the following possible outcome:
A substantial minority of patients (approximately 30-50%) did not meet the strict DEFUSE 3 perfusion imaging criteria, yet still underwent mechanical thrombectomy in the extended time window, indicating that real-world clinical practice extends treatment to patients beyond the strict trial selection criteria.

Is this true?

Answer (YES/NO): NO